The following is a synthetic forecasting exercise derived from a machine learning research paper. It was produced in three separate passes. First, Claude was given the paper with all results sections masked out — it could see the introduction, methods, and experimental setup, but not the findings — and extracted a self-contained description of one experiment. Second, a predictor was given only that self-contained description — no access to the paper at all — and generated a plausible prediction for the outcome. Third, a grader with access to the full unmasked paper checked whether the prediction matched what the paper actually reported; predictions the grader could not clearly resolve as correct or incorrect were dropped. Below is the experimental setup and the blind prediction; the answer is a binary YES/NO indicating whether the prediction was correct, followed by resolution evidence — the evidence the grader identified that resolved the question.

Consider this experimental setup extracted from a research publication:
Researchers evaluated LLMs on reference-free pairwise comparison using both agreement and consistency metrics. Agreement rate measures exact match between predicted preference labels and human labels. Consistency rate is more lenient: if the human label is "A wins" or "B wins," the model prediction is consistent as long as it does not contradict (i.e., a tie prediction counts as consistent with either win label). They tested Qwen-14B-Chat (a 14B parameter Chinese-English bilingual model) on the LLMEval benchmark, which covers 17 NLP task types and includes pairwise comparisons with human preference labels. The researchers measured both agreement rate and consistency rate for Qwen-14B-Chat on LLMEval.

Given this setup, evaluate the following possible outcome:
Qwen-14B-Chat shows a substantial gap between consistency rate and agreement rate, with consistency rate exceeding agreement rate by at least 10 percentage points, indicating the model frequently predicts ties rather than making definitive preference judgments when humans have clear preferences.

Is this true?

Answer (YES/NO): YES